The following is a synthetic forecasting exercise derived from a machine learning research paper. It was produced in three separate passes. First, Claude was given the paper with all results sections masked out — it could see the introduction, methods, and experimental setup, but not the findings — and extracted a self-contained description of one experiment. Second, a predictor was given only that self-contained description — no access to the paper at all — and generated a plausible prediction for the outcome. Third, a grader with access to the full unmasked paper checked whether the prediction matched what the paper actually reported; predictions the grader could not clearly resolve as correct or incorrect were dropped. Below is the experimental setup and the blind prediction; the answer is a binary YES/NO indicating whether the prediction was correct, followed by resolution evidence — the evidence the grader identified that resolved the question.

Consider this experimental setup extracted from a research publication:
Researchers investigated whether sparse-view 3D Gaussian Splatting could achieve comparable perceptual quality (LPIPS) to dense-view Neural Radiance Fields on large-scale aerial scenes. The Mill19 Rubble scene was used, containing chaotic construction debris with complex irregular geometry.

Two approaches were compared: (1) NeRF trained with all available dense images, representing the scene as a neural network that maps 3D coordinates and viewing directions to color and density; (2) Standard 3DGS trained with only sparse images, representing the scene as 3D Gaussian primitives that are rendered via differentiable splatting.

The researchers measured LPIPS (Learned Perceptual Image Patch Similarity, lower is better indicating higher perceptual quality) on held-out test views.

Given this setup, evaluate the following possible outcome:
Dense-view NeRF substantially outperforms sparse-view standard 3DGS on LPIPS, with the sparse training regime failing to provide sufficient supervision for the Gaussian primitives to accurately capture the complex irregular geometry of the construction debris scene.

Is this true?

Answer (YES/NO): NO